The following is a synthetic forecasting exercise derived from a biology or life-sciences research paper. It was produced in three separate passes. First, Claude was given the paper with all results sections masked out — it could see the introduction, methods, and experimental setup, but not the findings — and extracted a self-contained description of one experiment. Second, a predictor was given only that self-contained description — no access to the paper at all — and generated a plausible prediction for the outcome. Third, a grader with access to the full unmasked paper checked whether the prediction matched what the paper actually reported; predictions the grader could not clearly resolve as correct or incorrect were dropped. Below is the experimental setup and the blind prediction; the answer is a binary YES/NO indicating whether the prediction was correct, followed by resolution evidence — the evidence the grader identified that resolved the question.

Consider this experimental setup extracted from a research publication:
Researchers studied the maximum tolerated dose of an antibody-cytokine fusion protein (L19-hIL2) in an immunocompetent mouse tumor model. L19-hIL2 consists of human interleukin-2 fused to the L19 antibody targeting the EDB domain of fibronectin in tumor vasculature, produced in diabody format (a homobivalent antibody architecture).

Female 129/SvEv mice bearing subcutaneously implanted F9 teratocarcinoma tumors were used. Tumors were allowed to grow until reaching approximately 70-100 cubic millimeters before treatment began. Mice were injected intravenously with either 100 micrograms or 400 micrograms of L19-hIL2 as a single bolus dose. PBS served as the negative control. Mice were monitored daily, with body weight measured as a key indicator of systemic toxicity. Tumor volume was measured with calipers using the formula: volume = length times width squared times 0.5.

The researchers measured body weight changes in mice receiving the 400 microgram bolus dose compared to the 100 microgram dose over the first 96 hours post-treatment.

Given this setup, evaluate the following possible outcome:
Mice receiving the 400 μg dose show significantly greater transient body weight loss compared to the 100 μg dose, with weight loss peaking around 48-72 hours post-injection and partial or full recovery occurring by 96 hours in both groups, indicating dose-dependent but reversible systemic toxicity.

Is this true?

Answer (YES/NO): NO